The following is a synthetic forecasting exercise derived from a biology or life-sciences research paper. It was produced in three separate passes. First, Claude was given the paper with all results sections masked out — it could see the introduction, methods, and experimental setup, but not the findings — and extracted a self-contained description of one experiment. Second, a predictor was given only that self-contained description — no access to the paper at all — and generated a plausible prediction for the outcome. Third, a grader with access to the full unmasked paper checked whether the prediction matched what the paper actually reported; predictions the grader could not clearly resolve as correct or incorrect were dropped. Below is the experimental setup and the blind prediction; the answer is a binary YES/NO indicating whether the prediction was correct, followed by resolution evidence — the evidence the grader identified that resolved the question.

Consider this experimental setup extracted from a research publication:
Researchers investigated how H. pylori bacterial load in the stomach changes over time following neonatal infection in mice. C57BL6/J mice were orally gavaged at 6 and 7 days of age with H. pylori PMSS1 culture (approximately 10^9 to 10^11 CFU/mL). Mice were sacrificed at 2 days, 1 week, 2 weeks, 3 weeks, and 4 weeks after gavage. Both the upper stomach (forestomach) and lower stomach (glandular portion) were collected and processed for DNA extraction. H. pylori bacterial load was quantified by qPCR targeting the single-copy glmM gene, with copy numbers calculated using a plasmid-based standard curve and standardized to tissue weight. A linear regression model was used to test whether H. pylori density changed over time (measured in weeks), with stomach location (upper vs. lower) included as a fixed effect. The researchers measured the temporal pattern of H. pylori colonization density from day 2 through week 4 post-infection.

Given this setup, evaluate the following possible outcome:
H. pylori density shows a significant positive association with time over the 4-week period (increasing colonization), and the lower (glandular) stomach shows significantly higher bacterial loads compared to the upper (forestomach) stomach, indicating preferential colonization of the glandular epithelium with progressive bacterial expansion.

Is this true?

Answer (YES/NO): NO